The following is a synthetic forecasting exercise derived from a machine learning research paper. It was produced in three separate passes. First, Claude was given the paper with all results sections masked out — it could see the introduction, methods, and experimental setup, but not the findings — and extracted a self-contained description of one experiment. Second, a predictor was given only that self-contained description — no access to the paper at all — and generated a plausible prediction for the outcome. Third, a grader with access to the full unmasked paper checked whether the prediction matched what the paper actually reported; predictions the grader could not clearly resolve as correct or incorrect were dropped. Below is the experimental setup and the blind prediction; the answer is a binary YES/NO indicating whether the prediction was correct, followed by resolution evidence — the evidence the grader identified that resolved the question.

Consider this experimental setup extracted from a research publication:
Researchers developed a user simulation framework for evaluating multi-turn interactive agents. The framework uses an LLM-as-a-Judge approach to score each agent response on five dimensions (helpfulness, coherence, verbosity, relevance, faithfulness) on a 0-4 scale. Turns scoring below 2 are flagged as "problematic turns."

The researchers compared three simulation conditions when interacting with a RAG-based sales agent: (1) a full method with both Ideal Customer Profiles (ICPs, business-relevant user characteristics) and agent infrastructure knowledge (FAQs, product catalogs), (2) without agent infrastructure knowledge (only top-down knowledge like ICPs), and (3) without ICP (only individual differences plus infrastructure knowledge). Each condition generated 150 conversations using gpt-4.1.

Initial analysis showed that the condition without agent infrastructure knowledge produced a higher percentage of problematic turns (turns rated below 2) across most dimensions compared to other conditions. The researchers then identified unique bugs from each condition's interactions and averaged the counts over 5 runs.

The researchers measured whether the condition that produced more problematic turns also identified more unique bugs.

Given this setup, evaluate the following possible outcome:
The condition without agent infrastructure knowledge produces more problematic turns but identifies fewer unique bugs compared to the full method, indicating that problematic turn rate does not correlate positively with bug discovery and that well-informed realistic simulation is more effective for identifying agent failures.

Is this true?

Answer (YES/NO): YES